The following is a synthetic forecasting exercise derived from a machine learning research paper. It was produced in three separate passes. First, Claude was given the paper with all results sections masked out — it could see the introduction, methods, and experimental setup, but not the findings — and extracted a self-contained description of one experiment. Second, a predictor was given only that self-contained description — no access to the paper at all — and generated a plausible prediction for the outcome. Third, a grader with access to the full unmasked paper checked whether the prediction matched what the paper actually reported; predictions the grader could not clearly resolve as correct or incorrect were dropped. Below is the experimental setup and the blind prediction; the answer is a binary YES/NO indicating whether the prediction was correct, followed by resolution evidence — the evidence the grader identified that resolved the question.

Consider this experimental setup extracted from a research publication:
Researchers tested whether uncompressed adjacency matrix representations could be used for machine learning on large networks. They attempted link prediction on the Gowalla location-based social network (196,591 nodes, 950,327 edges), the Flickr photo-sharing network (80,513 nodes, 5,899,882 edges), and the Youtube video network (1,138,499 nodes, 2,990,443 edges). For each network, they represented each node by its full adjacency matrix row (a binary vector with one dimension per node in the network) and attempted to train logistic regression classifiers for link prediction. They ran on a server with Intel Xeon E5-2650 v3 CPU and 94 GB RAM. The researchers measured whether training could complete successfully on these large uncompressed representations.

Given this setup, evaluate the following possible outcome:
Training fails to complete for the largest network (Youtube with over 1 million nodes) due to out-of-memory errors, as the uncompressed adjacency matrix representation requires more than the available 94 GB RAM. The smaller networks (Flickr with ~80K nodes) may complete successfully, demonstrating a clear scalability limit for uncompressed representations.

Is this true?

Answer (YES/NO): NO